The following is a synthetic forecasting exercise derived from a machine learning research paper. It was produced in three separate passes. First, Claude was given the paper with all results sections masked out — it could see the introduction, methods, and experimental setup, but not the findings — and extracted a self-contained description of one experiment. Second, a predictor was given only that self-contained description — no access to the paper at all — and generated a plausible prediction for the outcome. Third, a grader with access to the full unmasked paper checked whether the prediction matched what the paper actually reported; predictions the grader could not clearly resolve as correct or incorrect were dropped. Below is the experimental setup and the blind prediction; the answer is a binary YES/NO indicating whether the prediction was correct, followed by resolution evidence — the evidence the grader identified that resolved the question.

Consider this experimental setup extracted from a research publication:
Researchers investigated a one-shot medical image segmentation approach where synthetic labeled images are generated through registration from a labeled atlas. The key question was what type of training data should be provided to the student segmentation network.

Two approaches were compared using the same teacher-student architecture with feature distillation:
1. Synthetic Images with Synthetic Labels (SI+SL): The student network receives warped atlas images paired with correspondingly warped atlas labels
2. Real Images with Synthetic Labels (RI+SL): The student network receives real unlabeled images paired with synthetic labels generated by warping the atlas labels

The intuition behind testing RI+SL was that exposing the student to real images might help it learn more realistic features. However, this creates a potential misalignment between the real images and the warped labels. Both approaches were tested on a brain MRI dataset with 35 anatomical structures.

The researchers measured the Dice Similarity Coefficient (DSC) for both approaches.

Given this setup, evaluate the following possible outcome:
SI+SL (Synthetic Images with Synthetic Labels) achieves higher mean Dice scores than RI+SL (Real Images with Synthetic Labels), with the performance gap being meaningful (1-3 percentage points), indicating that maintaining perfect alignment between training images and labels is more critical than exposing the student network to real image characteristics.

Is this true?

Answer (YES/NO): NO